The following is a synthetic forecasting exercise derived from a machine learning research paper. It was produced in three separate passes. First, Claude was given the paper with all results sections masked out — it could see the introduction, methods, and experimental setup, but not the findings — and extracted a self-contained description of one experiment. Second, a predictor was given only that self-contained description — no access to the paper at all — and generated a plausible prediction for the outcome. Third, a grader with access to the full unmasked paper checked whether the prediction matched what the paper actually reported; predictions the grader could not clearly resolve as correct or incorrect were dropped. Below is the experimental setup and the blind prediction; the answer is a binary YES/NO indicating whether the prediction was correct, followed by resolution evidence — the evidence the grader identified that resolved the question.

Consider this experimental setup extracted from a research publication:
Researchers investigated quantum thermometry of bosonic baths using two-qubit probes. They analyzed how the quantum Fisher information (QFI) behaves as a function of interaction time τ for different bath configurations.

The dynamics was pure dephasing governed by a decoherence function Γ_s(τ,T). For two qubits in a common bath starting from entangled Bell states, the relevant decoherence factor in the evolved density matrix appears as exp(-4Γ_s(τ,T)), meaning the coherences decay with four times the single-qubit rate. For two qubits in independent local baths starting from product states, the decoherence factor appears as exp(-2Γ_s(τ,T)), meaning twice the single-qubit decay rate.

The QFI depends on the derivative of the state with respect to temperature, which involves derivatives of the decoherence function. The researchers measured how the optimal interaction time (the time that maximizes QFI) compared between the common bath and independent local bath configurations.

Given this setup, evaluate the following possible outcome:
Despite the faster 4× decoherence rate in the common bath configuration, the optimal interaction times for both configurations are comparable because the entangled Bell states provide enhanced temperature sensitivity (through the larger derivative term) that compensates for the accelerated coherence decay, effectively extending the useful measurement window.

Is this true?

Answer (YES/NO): NO